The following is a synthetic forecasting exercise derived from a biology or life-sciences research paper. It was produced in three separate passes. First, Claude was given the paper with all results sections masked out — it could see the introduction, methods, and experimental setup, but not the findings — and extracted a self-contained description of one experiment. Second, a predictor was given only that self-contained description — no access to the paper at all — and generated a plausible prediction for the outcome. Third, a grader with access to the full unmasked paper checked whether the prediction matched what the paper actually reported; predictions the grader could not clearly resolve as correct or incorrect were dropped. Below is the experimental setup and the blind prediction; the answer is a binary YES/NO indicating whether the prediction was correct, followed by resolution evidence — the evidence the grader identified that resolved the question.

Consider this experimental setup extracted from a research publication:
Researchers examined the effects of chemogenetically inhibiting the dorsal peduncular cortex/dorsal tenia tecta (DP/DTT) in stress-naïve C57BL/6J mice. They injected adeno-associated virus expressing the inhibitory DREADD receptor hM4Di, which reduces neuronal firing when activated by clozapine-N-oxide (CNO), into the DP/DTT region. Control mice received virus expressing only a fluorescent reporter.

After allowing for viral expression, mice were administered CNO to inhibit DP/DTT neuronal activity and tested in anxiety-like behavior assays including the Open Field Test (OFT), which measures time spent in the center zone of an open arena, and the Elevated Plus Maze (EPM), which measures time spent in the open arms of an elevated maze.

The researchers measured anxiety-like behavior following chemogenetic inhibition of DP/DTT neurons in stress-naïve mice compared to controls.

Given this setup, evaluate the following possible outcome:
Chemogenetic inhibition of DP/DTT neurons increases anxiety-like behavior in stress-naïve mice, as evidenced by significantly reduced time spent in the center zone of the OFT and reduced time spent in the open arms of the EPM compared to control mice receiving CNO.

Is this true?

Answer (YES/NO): NO